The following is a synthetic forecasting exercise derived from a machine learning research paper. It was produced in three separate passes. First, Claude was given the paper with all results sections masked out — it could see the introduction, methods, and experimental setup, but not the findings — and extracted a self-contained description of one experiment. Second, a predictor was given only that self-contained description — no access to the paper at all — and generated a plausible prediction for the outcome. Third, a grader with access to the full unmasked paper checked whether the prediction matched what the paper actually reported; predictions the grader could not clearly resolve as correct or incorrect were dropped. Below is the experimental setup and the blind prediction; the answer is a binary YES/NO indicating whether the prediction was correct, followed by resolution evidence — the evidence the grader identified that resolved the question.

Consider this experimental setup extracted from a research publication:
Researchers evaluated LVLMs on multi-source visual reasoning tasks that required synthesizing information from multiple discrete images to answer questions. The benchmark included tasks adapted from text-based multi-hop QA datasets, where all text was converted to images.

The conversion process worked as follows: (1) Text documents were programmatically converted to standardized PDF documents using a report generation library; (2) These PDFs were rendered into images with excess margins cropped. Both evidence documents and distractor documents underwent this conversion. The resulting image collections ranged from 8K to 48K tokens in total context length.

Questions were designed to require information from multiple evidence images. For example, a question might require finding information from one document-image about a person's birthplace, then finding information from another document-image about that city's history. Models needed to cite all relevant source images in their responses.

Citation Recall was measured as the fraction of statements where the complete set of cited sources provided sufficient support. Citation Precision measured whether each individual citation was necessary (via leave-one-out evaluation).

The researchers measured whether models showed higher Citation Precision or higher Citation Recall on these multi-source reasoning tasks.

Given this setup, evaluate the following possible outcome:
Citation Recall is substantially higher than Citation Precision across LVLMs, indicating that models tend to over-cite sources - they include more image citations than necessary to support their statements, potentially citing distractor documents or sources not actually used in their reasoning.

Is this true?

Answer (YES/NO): NO